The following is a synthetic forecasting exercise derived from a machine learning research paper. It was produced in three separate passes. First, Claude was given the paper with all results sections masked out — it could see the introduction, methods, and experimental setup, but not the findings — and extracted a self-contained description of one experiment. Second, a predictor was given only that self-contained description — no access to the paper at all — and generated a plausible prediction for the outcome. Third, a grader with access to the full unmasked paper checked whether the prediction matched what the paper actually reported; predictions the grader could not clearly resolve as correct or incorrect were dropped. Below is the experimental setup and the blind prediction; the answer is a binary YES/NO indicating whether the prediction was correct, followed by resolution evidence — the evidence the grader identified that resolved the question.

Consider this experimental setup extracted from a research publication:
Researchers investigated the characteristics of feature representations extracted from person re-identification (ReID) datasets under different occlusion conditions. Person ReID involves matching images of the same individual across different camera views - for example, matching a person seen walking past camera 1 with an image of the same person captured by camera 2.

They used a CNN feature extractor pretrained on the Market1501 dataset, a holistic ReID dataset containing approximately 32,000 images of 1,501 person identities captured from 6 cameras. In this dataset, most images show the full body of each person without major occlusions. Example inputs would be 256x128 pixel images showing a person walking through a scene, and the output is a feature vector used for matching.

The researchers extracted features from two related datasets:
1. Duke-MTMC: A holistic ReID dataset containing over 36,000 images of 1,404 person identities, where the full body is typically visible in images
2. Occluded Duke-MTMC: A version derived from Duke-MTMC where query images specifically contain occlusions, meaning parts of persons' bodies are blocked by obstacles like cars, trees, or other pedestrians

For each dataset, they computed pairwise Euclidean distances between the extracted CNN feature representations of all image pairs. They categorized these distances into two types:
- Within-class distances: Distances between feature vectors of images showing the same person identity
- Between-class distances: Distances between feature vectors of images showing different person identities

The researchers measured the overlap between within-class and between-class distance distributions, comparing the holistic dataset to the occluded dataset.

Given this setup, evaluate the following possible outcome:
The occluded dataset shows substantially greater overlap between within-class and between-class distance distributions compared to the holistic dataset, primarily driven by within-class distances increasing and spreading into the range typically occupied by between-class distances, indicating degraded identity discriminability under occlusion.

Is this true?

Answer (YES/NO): YES